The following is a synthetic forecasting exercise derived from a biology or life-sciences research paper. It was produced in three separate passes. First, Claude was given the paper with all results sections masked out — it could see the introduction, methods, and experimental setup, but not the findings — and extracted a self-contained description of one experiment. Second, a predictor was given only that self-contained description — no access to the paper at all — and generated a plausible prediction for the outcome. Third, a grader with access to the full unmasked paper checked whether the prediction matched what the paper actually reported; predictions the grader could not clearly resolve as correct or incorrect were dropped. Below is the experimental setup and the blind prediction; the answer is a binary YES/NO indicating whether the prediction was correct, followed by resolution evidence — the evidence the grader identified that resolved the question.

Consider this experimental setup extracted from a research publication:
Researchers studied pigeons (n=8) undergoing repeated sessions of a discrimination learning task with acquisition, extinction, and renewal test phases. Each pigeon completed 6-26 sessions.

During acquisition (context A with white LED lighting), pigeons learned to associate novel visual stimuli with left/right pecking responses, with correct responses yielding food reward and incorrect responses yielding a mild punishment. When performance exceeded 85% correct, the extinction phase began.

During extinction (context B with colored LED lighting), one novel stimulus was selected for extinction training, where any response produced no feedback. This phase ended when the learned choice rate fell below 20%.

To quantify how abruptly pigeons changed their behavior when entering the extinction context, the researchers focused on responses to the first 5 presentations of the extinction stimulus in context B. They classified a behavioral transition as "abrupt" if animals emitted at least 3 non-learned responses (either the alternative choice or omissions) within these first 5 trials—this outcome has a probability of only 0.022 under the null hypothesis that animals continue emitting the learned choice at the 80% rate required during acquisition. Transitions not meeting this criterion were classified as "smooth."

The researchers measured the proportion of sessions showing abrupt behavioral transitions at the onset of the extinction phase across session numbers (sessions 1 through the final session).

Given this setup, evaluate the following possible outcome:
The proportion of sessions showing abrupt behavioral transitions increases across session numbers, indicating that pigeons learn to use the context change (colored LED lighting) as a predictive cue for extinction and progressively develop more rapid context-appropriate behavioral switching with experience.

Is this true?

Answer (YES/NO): YES